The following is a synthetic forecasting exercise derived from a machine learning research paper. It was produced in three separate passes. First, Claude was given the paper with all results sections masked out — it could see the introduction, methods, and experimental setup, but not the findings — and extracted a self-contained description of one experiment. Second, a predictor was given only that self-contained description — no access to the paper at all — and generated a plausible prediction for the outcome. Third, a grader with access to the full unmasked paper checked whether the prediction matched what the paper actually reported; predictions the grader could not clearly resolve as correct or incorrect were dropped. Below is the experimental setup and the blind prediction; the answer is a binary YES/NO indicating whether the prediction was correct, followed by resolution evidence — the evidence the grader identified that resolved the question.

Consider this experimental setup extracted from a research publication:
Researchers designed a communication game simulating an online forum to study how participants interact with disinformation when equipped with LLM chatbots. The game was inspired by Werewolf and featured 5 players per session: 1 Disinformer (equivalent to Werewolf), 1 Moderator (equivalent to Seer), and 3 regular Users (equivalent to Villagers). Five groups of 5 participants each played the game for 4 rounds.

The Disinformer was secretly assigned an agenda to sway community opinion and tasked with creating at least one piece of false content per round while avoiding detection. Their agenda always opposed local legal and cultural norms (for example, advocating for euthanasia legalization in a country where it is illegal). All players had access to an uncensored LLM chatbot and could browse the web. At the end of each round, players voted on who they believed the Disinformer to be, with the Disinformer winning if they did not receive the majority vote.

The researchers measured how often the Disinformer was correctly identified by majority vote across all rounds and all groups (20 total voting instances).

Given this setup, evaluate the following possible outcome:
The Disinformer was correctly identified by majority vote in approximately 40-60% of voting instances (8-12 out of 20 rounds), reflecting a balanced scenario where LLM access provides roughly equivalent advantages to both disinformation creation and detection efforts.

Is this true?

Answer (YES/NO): NO